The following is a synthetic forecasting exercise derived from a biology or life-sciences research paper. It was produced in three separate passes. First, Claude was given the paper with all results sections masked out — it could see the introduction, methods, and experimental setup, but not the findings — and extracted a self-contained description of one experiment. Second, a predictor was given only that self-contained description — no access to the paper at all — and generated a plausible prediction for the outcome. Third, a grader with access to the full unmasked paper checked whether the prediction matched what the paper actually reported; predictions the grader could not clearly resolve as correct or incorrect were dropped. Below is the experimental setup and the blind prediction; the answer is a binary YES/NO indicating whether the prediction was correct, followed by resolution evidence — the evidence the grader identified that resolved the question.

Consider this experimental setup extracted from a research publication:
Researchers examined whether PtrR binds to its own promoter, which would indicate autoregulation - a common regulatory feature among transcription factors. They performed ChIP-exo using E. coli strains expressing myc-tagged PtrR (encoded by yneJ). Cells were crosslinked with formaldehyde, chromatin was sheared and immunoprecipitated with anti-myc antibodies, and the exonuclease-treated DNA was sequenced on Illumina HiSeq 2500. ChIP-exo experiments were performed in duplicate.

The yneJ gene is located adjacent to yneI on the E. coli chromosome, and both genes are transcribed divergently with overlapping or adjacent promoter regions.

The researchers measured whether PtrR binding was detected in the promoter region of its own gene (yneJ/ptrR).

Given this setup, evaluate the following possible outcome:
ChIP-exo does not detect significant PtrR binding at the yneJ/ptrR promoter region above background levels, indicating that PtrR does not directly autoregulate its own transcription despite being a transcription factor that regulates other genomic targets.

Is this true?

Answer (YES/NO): NO